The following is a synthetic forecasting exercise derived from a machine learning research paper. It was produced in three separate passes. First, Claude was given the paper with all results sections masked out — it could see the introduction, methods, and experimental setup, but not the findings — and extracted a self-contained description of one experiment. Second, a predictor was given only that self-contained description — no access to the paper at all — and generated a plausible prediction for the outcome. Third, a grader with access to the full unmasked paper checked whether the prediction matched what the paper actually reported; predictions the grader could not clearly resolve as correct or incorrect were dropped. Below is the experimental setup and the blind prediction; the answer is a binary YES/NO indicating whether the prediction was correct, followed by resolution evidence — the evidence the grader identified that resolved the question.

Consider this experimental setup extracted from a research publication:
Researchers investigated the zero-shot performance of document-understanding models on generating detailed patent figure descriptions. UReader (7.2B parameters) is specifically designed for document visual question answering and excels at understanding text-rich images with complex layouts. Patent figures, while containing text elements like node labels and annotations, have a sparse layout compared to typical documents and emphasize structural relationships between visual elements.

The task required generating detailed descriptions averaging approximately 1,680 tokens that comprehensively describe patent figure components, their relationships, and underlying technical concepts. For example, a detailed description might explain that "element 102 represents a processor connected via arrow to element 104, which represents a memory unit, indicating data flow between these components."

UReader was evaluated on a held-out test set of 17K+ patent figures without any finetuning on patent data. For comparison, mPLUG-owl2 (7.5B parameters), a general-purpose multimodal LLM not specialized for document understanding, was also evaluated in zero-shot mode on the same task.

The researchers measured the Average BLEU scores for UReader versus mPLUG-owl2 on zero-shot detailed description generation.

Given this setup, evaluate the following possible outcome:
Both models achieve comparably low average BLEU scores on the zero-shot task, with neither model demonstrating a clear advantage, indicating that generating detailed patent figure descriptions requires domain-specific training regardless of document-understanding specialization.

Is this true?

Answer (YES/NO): NO